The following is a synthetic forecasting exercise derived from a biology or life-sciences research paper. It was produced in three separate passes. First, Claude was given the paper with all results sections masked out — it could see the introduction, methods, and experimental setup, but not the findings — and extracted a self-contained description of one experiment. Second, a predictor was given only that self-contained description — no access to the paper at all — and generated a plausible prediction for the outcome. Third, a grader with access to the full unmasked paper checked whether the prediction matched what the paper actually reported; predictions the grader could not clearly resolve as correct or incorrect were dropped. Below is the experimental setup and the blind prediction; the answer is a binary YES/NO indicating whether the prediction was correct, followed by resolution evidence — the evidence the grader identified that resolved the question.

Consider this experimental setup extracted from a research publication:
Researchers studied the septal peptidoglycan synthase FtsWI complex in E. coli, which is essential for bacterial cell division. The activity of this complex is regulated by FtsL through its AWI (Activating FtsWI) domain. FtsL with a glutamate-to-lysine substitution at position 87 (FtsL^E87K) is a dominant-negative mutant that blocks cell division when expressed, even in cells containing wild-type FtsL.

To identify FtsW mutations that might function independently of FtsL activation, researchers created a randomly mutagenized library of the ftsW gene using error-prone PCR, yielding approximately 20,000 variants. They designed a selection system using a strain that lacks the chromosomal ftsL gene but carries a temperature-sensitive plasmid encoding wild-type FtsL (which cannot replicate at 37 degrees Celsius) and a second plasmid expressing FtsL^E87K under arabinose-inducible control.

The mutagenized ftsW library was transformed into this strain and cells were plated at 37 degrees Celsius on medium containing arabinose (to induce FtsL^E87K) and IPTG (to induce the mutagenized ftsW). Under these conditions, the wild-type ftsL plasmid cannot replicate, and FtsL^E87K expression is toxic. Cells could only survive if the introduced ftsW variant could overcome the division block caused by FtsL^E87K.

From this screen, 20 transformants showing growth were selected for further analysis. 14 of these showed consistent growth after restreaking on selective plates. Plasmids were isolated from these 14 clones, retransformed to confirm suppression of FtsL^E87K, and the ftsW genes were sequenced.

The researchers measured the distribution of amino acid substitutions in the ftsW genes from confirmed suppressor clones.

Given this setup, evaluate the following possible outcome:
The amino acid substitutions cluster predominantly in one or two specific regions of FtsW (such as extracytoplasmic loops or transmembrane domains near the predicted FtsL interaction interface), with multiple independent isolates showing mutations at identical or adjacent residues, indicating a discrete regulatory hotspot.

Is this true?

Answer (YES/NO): YES